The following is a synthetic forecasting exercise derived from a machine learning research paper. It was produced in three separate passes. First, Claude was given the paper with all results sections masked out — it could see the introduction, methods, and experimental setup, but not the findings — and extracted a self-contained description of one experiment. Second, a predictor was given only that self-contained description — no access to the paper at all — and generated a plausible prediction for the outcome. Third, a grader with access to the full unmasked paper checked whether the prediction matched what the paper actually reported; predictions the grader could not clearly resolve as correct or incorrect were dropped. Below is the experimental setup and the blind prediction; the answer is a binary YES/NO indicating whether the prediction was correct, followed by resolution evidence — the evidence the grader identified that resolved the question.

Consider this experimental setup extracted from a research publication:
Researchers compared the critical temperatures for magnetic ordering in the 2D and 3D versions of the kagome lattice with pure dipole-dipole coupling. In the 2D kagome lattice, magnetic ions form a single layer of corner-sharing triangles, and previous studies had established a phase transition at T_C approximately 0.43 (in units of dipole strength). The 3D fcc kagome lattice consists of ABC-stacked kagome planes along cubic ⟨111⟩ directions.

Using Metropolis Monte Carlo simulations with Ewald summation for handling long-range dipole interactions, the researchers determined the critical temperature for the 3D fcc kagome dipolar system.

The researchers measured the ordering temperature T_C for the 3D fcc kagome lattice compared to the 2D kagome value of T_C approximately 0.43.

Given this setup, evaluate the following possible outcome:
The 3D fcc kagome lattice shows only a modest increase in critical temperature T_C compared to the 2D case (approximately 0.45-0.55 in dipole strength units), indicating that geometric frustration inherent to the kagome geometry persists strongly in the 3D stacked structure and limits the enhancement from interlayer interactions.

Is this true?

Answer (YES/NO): NO